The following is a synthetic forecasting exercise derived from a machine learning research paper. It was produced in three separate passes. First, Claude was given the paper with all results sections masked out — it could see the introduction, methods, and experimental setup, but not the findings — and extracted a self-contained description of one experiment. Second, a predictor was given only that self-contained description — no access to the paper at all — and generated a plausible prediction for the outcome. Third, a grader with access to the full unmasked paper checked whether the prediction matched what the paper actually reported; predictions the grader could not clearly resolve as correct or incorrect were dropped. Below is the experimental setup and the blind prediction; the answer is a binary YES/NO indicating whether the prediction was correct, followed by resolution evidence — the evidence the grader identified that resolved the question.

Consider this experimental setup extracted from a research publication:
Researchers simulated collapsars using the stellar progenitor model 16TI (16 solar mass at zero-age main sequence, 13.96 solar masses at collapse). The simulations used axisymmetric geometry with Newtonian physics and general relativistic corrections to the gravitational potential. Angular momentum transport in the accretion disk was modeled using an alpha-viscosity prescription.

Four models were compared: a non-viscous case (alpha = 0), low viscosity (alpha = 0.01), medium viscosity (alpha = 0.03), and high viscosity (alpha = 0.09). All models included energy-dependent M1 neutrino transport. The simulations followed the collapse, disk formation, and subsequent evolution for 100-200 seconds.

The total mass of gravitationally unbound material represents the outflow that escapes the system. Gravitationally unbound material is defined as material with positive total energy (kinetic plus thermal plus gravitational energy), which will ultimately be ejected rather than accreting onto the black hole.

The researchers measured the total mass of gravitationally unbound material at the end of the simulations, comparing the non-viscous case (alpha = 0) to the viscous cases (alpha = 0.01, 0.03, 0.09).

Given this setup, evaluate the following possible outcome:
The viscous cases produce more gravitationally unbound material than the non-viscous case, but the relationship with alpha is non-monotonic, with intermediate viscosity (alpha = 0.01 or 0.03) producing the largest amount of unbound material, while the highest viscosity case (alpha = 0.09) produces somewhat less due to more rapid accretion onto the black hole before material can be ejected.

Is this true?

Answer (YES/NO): NO